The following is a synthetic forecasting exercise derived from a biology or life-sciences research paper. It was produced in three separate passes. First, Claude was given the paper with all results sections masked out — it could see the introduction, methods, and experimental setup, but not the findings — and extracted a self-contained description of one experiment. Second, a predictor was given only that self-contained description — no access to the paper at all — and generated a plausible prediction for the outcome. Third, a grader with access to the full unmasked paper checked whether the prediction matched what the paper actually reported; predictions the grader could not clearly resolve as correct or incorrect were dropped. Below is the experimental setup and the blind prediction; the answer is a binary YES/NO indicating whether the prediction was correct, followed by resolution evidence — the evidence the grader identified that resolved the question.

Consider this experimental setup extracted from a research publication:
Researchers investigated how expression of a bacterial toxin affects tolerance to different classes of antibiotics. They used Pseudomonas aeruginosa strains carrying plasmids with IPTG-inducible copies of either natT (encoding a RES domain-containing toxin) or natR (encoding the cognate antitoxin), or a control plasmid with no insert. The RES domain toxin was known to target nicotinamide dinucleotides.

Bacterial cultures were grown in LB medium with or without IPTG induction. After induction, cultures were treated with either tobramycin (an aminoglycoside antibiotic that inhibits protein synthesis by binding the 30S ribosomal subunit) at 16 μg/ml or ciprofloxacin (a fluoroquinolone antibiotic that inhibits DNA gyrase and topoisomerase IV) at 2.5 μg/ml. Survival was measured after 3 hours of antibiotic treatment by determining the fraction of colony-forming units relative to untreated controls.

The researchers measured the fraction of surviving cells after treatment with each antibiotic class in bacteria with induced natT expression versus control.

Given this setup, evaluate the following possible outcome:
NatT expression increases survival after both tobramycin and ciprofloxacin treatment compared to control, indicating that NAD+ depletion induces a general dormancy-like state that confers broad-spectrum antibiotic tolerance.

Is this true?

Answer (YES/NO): YES